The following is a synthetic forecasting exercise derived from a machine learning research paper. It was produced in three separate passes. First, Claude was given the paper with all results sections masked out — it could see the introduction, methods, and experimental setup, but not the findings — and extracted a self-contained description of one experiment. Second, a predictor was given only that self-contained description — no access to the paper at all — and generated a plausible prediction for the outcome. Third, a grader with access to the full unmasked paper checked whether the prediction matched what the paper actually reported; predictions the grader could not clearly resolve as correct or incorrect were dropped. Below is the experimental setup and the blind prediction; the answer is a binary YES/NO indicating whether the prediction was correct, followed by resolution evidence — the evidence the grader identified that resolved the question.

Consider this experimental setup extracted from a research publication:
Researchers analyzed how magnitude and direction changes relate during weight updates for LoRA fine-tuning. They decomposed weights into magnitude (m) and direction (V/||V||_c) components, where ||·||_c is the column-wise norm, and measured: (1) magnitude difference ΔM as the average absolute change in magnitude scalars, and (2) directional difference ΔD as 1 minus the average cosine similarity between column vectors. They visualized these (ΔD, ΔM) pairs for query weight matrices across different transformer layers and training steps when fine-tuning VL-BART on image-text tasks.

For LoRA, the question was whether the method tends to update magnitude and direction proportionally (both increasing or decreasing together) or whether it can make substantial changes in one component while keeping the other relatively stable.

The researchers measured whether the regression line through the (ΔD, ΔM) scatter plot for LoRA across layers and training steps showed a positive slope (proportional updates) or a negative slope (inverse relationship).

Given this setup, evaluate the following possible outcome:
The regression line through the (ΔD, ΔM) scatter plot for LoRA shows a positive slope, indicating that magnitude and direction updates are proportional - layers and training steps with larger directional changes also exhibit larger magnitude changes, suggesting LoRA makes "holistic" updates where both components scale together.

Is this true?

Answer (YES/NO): YES